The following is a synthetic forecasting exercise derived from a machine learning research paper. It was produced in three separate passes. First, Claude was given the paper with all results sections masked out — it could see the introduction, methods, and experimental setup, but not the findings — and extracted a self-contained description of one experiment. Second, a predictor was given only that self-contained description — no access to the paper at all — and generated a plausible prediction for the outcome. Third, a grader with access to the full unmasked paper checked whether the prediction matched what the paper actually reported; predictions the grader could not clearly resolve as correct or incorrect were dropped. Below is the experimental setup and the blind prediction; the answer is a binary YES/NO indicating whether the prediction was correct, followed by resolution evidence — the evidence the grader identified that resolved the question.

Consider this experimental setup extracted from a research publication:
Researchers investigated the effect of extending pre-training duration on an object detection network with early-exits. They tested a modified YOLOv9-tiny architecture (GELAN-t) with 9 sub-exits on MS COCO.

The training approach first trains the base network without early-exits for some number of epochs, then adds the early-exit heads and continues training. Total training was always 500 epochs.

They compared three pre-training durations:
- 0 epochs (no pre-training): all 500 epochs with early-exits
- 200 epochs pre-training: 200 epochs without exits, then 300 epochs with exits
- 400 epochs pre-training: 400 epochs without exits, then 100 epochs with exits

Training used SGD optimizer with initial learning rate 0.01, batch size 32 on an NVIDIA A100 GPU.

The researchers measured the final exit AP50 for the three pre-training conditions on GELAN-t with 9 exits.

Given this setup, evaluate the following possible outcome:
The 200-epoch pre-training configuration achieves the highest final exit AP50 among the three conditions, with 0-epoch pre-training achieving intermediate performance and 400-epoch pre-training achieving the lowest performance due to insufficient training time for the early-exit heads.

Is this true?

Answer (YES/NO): NO